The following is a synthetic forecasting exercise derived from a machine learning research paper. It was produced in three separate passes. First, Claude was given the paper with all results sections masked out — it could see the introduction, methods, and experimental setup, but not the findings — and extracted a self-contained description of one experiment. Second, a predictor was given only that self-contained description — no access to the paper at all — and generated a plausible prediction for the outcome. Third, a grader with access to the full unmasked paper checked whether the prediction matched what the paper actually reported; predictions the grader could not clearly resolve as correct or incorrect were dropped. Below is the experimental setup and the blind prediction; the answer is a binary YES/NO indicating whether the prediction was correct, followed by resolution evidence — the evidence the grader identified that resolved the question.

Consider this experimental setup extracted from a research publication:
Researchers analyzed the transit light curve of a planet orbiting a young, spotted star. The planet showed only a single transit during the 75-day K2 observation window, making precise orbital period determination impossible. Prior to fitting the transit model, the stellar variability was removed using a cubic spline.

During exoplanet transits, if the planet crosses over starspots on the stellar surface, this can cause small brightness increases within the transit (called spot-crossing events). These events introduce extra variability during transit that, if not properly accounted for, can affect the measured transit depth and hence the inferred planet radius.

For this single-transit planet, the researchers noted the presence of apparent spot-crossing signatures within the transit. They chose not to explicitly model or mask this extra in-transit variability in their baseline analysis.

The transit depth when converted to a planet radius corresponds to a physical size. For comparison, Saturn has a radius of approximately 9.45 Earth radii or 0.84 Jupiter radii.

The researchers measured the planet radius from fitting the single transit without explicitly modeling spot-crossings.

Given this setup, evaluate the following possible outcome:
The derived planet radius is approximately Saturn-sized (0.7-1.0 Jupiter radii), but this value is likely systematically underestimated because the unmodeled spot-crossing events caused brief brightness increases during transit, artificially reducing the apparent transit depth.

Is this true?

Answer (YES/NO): YES